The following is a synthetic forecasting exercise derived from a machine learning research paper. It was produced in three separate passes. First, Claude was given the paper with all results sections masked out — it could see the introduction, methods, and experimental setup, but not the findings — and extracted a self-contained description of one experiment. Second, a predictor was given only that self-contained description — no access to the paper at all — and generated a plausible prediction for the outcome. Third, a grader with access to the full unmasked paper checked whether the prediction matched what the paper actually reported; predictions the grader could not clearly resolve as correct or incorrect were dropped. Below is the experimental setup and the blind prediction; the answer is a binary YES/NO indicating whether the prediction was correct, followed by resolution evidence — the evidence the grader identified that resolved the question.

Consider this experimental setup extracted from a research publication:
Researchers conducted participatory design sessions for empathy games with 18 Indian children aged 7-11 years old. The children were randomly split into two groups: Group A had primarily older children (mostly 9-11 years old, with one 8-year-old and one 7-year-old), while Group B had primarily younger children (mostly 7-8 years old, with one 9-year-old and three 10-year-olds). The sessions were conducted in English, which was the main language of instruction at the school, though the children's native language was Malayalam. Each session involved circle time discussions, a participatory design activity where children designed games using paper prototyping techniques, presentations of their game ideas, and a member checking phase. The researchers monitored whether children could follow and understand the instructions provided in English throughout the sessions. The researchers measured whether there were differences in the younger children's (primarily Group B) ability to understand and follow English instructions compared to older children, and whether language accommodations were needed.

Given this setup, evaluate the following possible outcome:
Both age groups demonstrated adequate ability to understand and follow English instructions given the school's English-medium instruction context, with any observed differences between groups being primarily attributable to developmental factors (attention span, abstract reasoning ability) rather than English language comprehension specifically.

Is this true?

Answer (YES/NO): NO